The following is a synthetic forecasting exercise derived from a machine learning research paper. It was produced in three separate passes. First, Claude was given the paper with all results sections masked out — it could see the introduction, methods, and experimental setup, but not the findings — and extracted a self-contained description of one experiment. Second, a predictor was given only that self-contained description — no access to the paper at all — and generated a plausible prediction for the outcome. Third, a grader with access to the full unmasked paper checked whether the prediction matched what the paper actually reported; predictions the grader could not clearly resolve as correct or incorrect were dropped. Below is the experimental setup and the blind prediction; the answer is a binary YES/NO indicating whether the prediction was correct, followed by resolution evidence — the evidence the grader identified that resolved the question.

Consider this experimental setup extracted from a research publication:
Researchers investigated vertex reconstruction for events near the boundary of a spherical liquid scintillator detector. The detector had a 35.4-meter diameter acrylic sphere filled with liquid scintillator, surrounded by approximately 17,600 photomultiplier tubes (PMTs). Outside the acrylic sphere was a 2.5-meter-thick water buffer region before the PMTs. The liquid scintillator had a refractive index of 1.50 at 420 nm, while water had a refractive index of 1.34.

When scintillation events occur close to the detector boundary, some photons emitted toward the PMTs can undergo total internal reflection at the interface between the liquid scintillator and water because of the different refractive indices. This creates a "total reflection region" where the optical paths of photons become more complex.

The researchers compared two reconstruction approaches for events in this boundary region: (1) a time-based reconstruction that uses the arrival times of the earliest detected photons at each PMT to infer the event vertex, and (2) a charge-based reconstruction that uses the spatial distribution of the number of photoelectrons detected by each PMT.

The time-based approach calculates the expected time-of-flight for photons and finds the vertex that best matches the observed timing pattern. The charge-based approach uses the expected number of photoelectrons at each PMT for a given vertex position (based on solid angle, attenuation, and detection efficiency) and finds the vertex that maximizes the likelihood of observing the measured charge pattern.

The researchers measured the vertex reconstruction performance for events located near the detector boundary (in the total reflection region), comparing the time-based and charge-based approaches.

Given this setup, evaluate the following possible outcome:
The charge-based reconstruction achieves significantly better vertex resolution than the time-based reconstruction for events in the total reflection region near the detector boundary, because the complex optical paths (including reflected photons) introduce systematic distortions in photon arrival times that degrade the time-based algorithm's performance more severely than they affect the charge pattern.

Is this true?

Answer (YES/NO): YES